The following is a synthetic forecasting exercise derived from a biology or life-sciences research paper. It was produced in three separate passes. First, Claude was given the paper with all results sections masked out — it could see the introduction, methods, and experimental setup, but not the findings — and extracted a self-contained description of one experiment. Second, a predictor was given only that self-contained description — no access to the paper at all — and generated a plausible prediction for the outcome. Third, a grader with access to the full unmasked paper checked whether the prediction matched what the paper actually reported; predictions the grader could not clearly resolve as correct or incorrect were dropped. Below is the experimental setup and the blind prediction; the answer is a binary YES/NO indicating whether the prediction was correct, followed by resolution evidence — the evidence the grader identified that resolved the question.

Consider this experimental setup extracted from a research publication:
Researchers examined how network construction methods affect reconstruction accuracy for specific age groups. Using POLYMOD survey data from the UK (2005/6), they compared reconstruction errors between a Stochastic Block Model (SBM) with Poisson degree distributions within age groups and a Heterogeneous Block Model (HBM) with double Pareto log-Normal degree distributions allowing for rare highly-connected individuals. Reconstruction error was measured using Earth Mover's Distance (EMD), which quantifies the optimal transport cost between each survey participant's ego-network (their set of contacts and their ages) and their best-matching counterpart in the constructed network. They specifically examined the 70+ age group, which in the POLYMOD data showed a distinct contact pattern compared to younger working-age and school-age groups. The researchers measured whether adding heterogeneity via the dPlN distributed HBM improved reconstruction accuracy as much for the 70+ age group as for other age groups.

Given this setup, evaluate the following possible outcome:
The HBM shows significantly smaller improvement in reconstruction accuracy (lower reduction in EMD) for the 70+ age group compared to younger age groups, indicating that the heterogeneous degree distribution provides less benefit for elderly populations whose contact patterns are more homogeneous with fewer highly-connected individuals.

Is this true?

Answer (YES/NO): YES